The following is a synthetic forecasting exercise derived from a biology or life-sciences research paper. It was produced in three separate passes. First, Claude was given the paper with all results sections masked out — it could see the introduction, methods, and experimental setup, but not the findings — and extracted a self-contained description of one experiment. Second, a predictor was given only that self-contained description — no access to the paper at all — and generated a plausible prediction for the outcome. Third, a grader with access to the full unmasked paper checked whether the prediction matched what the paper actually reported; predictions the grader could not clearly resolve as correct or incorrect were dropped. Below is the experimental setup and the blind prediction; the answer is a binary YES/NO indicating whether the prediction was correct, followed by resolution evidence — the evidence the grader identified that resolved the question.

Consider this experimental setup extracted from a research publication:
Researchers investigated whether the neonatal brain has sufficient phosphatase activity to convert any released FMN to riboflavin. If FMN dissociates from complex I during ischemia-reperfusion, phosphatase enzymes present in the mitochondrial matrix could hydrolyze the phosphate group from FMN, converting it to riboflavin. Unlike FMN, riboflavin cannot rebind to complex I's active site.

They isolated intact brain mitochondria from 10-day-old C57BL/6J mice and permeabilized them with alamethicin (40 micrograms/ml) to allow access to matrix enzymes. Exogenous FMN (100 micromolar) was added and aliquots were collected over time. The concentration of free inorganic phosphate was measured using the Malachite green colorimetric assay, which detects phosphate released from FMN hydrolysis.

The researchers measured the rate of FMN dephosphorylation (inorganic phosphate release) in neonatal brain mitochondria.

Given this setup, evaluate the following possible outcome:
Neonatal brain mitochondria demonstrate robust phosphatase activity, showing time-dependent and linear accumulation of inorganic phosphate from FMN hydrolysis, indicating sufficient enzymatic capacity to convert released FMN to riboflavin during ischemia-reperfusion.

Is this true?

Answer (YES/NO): YES